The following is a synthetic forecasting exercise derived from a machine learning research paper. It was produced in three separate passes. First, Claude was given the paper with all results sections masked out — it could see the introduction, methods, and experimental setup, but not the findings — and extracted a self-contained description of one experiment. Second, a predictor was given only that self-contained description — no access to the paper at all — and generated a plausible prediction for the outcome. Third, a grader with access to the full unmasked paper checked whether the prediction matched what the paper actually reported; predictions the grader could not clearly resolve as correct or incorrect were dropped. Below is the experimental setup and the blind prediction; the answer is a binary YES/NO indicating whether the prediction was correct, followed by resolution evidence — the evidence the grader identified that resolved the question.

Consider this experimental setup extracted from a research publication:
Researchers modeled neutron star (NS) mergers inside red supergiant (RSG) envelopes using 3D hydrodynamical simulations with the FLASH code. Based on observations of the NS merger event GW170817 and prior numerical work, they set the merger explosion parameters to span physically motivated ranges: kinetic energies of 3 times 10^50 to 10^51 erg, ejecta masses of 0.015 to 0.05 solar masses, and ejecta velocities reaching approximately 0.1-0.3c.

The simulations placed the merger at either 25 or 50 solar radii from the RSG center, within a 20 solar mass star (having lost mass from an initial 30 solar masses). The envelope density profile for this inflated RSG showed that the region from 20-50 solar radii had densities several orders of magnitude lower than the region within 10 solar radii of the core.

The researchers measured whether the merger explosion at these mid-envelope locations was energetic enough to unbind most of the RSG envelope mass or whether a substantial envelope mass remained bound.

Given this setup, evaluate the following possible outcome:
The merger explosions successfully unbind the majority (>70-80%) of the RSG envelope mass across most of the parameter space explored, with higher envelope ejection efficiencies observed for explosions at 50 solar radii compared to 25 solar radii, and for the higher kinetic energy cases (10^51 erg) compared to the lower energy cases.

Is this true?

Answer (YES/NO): NO